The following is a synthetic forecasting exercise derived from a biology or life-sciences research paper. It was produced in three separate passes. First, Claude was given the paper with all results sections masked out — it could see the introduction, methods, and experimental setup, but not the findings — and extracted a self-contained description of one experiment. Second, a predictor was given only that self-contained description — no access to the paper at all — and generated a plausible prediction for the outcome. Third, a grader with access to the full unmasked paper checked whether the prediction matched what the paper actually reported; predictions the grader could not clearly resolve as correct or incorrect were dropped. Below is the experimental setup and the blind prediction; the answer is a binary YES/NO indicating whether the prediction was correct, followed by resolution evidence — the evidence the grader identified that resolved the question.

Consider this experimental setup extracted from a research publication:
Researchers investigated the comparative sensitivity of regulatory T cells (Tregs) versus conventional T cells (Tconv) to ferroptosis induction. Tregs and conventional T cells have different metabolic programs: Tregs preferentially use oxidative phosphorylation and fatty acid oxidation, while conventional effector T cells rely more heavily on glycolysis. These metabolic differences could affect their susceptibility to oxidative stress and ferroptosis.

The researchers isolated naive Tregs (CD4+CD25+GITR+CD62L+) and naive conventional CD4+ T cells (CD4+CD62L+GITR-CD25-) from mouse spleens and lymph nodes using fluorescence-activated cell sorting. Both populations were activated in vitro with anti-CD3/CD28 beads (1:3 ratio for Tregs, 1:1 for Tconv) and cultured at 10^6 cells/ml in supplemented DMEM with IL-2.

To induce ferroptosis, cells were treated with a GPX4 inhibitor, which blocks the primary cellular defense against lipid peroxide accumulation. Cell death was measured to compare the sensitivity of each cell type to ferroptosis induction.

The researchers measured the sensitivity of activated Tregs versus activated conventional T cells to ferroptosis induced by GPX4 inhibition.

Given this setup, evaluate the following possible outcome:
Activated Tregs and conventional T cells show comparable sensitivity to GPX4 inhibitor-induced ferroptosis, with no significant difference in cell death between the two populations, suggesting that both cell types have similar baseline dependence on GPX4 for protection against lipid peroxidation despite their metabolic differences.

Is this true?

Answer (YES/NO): NO